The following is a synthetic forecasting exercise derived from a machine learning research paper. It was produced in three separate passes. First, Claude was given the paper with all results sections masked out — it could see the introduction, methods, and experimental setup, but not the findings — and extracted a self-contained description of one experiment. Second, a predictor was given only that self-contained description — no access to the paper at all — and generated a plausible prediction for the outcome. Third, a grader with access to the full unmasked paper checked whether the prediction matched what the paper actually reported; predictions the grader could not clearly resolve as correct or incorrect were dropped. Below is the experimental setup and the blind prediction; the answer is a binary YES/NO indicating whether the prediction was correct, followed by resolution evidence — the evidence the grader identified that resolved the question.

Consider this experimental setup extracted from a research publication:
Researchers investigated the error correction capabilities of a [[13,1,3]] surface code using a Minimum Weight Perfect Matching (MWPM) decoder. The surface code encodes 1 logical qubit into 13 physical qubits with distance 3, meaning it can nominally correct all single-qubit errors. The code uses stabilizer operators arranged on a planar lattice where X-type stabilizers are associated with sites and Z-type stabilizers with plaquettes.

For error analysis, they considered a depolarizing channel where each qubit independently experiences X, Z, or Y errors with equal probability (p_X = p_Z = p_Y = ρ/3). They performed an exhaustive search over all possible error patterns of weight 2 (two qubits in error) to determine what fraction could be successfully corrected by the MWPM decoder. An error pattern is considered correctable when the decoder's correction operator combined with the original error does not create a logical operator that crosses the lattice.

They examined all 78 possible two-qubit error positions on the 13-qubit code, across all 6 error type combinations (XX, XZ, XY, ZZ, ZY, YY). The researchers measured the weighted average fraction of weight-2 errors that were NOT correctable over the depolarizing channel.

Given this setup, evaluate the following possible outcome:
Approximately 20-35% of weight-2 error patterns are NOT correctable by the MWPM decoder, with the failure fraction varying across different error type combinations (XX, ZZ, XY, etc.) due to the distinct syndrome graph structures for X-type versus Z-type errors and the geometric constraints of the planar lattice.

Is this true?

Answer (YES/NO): YES